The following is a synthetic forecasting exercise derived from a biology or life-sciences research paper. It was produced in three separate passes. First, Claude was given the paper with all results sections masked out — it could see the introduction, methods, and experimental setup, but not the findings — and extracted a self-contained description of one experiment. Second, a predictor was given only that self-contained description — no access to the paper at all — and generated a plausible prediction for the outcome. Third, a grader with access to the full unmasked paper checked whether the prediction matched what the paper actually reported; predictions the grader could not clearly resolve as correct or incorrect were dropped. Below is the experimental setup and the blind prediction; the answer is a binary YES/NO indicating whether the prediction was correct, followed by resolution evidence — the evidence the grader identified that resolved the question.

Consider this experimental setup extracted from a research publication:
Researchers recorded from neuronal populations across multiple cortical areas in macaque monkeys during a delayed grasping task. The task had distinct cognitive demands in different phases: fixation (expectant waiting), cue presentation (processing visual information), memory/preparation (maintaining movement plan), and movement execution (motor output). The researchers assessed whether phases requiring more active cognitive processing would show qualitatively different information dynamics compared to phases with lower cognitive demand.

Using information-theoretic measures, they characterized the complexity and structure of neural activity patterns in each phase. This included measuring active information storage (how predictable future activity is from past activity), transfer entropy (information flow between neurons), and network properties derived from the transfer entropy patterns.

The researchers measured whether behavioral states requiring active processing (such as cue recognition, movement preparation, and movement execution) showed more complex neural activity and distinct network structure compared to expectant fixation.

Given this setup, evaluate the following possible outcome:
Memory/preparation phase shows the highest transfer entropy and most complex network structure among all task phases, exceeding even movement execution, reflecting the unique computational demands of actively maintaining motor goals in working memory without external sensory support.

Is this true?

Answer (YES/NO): NO